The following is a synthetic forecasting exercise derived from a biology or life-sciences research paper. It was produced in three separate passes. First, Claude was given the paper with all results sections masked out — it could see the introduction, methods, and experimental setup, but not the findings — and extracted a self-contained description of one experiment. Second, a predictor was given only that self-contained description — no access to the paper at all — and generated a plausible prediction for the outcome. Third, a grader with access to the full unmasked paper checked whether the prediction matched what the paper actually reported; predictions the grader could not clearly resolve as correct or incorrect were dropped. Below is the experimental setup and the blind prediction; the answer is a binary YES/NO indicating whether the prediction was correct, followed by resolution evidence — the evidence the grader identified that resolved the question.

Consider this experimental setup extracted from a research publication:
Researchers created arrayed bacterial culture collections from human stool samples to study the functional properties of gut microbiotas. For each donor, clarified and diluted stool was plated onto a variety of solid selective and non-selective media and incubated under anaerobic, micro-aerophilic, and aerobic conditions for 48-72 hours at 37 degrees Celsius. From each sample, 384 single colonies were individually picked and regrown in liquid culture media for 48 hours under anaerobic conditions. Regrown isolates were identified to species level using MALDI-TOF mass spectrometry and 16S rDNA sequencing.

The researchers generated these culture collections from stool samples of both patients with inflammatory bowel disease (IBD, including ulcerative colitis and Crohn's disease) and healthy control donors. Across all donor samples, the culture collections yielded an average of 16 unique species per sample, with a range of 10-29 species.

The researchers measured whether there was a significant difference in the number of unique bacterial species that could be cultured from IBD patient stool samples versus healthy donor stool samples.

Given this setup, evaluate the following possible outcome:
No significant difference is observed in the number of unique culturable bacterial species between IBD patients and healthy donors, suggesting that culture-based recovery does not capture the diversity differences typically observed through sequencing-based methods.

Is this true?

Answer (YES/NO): YES